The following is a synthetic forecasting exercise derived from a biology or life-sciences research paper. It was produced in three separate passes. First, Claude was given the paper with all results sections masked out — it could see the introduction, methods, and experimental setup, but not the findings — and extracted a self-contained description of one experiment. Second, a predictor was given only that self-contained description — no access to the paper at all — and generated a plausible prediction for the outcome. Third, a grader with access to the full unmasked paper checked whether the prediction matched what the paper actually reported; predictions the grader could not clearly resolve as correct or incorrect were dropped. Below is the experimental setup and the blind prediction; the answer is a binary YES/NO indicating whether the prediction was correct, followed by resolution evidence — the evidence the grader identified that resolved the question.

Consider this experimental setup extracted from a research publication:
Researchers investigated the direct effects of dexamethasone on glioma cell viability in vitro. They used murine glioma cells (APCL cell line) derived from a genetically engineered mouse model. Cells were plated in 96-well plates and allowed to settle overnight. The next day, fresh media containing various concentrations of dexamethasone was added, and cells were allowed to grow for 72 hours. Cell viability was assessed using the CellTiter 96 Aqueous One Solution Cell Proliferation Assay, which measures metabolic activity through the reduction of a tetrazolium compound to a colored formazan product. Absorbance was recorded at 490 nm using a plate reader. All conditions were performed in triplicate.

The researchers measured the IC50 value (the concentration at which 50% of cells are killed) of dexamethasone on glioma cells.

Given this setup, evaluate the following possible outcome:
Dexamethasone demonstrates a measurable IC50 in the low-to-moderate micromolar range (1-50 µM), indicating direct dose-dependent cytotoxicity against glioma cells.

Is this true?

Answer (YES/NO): NO